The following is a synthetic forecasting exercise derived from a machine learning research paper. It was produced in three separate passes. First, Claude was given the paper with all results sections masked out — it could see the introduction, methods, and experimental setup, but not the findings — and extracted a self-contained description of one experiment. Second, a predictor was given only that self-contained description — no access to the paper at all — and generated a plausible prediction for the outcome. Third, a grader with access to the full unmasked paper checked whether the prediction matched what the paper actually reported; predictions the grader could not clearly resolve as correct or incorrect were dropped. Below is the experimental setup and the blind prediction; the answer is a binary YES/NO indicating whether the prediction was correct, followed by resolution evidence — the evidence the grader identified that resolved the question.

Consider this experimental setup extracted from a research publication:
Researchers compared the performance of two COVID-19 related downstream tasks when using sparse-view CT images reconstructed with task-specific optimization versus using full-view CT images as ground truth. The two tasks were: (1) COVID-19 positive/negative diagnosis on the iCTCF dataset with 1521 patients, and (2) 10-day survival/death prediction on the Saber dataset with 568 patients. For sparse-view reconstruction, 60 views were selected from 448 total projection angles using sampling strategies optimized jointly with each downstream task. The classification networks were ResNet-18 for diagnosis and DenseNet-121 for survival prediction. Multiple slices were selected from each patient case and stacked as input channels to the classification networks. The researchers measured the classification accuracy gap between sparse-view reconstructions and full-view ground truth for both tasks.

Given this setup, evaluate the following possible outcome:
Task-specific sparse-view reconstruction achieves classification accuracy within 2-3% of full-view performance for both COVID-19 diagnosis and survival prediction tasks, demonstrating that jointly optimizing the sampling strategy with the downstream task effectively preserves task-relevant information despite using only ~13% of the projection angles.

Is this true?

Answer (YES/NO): NO